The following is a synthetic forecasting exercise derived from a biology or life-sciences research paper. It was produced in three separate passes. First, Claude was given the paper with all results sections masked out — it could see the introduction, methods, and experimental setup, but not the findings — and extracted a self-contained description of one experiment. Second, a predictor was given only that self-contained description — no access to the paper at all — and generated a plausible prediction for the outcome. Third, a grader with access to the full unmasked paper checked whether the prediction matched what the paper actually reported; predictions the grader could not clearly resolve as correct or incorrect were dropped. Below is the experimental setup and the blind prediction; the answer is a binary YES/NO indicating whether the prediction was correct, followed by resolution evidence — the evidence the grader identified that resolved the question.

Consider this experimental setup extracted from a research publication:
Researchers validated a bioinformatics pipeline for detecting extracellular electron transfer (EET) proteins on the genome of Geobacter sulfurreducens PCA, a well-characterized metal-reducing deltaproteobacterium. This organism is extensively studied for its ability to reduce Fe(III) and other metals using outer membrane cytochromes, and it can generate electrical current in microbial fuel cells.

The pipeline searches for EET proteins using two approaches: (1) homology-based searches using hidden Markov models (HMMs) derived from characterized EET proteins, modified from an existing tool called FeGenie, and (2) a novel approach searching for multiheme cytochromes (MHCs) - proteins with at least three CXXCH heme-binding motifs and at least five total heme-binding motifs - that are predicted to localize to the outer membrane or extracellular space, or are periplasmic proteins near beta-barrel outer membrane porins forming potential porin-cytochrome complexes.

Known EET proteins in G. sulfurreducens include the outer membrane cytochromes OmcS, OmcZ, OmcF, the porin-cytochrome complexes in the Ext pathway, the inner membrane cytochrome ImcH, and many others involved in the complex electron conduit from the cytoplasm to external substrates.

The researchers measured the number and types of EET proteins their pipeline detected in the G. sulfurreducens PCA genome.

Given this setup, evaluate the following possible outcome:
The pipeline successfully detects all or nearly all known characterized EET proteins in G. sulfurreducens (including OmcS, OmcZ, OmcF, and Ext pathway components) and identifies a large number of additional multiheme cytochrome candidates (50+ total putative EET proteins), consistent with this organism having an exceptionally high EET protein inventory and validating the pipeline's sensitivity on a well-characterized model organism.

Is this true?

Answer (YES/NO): YES